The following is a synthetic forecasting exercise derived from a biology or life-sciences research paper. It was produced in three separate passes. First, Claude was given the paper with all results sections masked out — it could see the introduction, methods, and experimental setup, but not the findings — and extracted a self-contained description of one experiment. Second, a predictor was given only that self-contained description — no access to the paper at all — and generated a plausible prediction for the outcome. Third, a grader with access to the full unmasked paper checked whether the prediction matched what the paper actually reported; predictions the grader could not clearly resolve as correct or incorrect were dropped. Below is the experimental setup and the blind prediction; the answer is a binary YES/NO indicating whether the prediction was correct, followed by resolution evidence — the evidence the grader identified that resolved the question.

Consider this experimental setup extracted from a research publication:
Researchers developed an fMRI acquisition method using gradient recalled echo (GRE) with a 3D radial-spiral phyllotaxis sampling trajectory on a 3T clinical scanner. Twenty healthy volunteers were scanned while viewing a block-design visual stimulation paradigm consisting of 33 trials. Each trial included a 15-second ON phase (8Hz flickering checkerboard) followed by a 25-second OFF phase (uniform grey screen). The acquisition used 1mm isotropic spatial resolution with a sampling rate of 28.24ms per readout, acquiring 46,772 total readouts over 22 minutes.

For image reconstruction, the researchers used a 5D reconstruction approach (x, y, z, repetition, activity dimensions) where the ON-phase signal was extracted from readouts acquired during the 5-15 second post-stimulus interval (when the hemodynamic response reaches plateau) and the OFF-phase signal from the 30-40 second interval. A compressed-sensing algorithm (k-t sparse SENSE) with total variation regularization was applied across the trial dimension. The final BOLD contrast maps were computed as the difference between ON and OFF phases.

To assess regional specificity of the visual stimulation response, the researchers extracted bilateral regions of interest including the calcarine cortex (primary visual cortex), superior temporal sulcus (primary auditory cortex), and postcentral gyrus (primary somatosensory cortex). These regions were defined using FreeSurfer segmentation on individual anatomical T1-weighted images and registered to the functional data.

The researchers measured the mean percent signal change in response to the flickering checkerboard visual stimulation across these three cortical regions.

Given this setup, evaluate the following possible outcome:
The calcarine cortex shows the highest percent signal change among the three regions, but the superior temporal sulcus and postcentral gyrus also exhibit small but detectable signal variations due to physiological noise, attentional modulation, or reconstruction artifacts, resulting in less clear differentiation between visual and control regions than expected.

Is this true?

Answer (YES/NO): NO